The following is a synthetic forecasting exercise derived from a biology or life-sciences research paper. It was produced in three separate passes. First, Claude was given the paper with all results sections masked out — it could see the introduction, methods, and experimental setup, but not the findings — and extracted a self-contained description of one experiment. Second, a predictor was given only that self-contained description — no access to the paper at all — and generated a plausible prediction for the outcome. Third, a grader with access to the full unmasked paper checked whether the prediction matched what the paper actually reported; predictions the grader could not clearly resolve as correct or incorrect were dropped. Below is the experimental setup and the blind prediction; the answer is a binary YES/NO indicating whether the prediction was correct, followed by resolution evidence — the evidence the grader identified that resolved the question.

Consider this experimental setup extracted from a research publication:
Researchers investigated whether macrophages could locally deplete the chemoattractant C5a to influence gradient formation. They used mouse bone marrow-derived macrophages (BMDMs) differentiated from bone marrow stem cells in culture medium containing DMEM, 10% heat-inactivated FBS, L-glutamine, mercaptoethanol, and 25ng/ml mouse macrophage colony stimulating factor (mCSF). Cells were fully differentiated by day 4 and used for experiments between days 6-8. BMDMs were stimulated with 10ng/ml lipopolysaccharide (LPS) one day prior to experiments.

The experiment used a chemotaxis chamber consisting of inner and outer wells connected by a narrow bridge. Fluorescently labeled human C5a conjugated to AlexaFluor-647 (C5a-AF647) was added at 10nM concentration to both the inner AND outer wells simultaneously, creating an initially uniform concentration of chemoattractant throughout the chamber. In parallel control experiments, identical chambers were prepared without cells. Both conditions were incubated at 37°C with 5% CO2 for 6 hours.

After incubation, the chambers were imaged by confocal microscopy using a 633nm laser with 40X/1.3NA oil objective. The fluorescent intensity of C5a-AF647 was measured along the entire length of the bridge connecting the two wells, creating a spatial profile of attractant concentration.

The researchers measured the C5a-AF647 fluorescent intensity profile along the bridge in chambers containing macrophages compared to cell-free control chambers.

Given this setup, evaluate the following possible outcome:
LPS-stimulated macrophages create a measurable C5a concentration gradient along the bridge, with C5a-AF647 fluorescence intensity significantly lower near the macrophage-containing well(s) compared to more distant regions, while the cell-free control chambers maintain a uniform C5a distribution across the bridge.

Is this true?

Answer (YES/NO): YES